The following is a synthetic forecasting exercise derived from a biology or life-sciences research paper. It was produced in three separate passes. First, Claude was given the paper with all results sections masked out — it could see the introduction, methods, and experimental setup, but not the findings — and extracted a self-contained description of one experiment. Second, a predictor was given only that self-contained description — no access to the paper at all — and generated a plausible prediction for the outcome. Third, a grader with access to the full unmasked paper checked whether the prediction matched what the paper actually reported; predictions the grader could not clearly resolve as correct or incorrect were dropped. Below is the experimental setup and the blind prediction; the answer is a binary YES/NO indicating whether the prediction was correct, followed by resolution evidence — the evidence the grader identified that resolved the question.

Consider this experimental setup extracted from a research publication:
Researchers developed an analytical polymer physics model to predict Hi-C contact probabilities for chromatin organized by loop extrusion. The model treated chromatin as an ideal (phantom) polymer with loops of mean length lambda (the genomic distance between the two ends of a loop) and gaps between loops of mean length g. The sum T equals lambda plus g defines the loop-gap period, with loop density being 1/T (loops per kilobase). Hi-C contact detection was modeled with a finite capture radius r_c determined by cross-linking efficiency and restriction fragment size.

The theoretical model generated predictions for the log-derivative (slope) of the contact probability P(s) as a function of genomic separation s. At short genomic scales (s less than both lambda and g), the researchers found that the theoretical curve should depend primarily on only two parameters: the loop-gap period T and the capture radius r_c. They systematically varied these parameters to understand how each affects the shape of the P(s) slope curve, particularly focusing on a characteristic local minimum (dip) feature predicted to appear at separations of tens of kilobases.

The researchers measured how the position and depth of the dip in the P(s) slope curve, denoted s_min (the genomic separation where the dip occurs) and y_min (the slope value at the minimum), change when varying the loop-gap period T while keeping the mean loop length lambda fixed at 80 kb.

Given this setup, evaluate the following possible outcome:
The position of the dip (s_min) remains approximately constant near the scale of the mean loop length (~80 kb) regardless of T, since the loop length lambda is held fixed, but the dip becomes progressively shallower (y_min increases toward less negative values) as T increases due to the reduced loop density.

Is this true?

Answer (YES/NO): NO